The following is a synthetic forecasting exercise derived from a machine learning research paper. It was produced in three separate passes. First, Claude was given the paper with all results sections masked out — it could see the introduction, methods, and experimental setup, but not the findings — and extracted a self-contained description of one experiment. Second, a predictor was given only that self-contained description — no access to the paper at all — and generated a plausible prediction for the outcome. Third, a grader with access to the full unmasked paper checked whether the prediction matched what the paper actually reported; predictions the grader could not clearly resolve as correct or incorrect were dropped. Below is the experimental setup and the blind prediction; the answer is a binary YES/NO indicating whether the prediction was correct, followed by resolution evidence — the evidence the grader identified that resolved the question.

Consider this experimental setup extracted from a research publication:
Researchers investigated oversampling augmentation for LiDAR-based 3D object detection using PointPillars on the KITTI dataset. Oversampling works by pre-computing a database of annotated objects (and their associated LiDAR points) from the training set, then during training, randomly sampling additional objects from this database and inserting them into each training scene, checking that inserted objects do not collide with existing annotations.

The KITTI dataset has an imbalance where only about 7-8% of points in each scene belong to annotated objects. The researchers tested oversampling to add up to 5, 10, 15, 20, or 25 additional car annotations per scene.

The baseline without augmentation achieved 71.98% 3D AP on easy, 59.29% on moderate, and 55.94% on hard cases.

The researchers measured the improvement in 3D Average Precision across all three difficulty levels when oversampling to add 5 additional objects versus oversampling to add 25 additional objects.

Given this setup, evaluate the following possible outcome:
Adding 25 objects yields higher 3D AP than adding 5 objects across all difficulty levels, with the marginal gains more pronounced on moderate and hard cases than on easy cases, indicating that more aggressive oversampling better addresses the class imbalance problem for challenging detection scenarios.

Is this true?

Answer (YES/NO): NO